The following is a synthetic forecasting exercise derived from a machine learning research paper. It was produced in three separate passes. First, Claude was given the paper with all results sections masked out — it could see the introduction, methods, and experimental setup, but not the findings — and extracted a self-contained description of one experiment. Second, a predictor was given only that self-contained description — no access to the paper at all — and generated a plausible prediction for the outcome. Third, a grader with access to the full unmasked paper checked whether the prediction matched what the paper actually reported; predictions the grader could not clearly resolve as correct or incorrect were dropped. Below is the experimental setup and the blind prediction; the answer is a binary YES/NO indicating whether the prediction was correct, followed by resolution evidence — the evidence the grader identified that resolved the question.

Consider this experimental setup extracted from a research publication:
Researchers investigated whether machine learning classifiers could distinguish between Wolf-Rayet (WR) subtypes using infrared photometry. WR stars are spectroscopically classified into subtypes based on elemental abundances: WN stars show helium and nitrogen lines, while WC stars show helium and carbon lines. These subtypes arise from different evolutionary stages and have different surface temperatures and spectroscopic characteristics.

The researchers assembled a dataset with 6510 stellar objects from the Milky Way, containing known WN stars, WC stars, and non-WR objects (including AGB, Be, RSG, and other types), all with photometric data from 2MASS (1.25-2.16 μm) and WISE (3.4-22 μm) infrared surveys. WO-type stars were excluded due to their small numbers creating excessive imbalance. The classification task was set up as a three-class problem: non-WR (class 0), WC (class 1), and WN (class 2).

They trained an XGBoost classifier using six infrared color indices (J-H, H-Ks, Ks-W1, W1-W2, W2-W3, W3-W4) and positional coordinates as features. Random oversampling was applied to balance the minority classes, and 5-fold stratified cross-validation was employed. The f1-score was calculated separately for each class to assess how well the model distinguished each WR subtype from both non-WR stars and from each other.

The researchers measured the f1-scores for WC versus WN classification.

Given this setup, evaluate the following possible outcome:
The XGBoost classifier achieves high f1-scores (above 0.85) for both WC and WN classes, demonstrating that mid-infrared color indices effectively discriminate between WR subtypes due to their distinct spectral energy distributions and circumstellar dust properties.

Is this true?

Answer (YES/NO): NO